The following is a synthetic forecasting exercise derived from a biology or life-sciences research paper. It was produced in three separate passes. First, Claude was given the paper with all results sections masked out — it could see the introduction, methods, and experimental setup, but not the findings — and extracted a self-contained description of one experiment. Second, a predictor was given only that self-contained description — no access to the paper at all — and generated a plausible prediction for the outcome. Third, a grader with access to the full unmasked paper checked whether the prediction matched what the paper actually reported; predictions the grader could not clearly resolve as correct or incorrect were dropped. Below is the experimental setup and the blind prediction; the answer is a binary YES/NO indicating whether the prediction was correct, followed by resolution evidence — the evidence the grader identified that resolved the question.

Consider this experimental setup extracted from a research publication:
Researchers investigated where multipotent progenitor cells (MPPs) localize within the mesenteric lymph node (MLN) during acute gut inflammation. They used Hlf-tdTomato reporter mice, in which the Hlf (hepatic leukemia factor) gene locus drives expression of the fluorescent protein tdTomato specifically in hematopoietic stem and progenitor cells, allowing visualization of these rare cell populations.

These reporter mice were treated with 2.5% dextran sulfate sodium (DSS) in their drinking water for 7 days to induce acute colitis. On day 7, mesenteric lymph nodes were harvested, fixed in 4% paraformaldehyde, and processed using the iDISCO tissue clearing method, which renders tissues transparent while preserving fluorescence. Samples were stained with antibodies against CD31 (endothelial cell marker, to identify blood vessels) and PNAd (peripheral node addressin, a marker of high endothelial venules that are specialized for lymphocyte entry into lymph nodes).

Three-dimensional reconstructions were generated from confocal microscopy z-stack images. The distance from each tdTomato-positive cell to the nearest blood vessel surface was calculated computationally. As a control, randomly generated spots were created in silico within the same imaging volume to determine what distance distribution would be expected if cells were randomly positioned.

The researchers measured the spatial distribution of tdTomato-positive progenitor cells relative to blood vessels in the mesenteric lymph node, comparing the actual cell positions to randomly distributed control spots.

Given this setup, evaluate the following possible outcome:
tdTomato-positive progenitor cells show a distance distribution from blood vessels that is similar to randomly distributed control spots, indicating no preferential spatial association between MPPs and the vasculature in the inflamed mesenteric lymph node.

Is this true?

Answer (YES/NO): NO